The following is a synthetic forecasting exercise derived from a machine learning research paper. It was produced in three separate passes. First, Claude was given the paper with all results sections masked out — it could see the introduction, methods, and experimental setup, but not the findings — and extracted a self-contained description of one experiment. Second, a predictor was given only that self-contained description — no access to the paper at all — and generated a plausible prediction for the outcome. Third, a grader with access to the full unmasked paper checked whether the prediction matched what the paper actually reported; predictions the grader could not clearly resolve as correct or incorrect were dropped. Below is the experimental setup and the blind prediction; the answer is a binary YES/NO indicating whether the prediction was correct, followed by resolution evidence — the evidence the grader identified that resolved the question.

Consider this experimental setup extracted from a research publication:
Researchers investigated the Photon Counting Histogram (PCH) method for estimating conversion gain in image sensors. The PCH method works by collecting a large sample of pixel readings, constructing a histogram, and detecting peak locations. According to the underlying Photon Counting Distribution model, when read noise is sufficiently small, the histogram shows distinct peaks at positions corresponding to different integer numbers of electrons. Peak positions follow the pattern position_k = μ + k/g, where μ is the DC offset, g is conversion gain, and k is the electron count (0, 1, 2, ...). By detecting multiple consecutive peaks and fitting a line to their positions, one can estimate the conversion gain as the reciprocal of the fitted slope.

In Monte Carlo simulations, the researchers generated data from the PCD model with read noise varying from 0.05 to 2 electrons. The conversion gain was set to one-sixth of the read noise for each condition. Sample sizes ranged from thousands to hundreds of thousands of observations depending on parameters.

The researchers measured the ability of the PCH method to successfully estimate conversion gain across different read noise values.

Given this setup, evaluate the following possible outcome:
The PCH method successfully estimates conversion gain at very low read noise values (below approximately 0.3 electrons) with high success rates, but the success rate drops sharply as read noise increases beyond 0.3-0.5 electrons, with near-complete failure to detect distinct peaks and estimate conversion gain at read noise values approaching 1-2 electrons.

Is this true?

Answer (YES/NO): YES